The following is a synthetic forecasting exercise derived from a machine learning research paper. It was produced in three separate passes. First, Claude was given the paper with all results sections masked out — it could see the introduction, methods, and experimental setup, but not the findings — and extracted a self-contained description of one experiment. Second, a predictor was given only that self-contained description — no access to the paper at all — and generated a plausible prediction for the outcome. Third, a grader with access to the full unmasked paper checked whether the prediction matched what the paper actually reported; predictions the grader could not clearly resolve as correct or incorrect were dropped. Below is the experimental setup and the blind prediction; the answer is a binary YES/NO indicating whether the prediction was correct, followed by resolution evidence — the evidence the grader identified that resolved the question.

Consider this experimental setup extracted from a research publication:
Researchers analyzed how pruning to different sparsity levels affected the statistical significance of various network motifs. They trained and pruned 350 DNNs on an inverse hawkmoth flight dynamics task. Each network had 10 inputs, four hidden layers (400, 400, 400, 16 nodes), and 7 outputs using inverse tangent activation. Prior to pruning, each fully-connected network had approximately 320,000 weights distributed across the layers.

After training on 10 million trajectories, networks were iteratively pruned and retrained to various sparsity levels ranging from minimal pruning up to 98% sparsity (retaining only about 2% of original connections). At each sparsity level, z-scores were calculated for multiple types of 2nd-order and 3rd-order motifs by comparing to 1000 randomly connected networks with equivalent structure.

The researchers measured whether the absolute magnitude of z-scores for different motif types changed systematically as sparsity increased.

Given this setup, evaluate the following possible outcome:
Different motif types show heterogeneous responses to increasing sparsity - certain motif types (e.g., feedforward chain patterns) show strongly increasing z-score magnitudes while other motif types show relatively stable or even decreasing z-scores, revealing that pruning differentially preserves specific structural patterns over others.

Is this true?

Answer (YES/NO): NO